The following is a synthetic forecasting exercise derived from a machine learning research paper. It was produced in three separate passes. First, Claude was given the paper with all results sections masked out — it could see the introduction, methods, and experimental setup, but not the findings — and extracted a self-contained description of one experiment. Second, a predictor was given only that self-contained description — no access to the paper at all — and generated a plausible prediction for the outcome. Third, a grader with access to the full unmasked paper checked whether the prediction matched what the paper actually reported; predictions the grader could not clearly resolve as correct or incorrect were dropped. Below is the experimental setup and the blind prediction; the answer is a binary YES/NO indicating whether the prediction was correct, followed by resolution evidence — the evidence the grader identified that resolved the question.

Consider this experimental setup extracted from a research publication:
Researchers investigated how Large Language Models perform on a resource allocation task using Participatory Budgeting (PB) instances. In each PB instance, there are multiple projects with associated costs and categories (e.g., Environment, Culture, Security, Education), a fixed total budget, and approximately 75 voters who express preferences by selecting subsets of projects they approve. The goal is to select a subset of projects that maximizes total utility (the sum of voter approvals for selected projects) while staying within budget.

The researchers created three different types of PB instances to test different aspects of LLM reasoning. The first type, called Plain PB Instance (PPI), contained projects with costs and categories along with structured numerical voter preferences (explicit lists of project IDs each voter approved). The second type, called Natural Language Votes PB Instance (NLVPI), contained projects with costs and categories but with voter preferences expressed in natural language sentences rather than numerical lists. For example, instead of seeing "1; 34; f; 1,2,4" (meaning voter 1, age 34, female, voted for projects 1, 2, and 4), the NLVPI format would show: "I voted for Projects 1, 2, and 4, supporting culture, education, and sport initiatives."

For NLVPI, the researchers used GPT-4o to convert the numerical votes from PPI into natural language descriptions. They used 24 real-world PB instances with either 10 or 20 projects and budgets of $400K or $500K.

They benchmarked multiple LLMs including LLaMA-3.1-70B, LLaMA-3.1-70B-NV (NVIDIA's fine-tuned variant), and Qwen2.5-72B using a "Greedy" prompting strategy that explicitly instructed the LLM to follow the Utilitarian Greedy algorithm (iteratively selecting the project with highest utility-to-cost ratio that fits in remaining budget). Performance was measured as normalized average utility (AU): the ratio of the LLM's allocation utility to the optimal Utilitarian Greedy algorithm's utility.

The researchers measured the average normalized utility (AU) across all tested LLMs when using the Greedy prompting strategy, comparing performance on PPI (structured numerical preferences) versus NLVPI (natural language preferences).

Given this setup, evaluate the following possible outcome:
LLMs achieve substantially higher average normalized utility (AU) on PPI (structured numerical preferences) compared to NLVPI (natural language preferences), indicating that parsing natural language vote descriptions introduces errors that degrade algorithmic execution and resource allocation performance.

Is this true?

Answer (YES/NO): NO